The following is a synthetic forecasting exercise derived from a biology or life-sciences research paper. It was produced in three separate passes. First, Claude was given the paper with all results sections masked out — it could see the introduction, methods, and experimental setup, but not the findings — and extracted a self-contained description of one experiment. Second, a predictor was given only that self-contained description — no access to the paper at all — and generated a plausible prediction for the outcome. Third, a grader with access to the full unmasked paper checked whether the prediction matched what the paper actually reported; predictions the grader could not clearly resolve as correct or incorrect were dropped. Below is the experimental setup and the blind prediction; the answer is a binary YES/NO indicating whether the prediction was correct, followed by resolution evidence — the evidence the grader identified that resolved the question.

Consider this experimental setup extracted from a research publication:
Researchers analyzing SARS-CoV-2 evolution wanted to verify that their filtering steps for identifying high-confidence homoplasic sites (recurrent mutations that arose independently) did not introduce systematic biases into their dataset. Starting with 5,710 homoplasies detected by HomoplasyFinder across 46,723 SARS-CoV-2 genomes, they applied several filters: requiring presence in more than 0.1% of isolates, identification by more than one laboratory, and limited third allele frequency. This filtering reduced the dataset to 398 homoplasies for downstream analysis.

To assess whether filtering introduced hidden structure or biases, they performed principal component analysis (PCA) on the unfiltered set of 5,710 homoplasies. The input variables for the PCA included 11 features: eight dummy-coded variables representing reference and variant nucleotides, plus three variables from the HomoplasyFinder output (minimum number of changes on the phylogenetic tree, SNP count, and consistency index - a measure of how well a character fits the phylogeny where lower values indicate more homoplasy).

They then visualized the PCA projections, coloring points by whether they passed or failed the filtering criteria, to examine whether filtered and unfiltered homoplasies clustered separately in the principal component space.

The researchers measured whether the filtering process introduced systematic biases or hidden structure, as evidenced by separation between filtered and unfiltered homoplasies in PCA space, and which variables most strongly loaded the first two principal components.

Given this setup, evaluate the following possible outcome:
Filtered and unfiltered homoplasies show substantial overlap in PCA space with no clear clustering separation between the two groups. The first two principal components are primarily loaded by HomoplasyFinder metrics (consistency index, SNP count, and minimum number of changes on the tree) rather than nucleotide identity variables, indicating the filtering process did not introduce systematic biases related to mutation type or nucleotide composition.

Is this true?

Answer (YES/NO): NO